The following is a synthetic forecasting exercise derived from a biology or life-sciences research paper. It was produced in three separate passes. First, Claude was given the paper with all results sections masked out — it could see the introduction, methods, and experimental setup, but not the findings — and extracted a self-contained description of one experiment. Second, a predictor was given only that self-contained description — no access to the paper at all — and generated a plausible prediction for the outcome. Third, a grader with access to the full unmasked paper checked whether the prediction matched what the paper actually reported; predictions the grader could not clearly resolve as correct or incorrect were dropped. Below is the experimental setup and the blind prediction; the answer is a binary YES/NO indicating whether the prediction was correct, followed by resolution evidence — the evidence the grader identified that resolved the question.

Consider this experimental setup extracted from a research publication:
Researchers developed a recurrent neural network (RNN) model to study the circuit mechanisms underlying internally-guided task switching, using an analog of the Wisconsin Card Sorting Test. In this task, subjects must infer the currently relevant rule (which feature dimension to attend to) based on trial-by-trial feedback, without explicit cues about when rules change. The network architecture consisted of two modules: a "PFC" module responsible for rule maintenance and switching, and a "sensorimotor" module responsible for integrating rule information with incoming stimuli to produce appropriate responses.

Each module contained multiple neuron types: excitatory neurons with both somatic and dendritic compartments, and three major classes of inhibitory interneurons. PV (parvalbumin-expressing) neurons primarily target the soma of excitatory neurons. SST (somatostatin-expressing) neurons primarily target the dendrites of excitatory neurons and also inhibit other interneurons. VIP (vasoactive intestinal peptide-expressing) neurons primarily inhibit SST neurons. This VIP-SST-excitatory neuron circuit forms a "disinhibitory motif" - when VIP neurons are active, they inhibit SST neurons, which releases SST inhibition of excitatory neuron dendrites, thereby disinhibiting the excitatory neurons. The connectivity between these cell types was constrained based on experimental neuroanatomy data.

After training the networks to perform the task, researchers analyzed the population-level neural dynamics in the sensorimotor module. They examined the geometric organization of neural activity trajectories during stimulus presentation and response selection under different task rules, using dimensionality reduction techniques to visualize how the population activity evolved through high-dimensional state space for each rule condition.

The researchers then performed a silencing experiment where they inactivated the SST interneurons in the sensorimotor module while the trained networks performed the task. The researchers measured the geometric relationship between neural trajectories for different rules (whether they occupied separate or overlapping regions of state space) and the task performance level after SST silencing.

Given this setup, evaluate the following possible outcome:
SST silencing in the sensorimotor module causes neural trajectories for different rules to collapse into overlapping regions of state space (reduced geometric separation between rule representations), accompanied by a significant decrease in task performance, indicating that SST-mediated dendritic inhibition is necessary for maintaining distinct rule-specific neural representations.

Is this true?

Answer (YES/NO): YES